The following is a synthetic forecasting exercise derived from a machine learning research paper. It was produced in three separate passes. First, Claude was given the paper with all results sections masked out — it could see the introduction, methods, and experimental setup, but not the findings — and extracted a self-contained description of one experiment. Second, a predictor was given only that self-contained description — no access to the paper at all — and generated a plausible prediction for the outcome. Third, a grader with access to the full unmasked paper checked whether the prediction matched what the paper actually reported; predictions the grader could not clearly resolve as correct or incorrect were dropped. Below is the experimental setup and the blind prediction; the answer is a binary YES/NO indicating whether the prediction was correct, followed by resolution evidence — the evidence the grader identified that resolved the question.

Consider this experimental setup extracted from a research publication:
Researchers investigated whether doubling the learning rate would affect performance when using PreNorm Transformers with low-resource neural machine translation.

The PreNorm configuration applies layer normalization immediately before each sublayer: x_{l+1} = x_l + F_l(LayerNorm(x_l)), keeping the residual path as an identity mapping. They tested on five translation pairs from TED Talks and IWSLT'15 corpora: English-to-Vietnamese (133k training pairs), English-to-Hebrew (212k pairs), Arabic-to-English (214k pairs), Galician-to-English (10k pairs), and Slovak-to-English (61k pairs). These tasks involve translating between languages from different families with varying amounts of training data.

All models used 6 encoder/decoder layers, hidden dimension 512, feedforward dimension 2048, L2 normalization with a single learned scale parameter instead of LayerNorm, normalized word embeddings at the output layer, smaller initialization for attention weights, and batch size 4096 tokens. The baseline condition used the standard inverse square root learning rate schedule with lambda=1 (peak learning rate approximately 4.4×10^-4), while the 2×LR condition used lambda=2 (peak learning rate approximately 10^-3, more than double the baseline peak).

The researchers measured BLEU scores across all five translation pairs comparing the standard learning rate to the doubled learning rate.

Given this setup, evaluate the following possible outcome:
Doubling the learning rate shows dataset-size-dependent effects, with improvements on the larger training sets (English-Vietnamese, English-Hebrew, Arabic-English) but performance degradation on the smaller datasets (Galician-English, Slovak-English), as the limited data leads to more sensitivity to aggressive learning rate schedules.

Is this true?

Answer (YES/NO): NO